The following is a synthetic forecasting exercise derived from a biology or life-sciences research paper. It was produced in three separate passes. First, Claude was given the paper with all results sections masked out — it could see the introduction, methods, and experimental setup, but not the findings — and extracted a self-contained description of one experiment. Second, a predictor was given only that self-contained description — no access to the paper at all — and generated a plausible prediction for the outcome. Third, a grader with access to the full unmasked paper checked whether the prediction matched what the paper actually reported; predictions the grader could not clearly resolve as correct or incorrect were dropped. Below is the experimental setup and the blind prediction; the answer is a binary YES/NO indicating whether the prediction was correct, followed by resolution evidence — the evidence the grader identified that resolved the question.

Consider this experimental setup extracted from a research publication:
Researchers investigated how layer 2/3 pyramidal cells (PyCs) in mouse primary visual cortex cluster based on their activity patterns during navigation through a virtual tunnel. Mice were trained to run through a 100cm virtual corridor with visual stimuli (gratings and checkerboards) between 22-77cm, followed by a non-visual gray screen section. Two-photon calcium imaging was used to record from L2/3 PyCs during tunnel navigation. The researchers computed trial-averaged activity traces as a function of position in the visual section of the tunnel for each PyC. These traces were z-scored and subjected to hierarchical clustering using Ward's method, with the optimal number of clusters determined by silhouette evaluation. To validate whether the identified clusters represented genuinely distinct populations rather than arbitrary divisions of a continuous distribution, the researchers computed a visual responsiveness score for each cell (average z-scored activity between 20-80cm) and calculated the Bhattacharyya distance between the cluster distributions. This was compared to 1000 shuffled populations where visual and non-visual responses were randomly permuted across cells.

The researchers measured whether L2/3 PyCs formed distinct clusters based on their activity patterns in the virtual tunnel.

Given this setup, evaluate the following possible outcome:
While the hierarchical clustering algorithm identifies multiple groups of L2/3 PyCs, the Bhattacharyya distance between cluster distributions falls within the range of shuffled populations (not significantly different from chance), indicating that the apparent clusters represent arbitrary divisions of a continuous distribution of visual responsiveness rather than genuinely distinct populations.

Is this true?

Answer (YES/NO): NO